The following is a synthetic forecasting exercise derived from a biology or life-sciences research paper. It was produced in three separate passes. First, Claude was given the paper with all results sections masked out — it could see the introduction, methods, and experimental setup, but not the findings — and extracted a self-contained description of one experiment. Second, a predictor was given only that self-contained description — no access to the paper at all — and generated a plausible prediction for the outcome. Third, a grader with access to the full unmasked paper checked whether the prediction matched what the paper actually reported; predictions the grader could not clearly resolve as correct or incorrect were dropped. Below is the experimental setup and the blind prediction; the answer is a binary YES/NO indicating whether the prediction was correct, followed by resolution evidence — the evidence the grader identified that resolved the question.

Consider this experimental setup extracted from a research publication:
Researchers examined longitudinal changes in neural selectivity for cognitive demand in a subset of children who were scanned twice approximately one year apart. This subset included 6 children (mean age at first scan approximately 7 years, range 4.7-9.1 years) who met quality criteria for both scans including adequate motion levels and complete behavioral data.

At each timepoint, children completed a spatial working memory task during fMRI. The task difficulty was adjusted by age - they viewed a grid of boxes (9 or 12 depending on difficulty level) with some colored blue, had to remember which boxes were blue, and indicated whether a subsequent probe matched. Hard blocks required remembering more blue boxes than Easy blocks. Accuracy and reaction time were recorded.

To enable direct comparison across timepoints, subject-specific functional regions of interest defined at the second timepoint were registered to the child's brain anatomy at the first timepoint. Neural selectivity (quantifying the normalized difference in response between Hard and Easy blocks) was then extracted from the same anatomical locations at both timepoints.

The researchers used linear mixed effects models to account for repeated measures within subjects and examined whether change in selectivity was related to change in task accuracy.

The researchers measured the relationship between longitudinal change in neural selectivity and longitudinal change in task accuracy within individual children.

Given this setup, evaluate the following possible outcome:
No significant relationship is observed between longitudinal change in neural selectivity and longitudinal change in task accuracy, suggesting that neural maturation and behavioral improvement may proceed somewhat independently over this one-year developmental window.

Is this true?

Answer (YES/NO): NO